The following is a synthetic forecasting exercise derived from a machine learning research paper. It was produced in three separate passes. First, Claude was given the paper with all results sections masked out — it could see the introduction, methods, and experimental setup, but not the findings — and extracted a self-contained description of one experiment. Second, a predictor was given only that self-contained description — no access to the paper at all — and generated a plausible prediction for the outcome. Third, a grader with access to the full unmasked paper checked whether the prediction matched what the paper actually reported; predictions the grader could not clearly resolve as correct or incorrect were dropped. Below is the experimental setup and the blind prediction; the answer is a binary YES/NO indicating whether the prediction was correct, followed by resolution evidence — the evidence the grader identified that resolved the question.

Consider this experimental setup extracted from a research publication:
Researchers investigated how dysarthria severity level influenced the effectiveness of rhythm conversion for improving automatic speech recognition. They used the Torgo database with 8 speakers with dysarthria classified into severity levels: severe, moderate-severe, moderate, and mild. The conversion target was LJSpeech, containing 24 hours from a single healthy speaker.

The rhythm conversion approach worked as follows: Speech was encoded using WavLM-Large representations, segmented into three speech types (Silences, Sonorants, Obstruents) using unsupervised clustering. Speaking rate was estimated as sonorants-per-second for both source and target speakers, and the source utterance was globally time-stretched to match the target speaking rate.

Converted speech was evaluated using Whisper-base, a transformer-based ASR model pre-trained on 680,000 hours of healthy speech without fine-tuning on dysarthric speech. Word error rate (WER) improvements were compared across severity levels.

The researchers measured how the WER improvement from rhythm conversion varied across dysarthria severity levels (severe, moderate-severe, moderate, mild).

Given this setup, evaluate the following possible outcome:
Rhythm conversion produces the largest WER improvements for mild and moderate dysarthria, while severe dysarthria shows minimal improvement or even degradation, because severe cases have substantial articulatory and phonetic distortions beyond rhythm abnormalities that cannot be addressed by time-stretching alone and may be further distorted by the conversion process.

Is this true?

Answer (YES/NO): NO